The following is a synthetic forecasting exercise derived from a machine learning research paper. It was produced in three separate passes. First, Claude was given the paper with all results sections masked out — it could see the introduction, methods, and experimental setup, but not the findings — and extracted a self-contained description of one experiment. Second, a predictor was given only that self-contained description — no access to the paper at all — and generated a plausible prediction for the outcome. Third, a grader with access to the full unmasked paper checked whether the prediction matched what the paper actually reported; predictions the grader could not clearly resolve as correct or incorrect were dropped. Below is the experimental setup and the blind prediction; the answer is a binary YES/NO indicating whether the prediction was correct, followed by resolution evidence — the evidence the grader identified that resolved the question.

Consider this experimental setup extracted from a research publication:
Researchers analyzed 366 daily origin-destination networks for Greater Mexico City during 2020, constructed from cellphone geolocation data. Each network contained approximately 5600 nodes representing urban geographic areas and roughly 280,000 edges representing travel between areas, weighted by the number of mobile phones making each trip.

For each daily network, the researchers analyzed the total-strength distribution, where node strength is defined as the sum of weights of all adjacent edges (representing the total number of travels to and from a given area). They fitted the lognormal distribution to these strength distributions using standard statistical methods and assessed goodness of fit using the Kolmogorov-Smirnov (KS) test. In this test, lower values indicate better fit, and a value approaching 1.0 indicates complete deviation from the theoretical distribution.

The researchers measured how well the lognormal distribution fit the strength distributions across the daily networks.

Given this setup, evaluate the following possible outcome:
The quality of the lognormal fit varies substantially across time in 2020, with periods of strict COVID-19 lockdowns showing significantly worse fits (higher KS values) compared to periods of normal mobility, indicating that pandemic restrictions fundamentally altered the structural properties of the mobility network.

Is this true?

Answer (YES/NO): NO